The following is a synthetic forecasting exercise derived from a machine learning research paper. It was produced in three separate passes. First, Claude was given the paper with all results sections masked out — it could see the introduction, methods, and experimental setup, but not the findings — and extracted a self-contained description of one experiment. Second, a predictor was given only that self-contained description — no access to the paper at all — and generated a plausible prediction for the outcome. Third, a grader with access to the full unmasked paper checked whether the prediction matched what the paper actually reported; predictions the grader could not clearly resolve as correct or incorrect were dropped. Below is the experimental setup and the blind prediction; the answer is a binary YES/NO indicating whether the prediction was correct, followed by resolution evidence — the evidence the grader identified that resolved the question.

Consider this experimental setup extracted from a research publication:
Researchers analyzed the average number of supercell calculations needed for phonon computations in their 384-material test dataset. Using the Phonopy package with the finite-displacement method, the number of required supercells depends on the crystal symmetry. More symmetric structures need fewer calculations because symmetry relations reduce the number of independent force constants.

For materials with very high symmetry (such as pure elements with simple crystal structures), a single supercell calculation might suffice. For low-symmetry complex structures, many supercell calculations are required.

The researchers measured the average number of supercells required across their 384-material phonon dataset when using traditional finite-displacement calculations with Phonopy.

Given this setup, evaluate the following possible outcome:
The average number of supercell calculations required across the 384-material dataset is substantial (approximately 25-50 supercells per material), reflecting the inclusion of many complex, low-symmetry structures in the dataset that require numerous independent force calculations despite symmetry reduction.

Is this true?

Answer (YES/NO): NO